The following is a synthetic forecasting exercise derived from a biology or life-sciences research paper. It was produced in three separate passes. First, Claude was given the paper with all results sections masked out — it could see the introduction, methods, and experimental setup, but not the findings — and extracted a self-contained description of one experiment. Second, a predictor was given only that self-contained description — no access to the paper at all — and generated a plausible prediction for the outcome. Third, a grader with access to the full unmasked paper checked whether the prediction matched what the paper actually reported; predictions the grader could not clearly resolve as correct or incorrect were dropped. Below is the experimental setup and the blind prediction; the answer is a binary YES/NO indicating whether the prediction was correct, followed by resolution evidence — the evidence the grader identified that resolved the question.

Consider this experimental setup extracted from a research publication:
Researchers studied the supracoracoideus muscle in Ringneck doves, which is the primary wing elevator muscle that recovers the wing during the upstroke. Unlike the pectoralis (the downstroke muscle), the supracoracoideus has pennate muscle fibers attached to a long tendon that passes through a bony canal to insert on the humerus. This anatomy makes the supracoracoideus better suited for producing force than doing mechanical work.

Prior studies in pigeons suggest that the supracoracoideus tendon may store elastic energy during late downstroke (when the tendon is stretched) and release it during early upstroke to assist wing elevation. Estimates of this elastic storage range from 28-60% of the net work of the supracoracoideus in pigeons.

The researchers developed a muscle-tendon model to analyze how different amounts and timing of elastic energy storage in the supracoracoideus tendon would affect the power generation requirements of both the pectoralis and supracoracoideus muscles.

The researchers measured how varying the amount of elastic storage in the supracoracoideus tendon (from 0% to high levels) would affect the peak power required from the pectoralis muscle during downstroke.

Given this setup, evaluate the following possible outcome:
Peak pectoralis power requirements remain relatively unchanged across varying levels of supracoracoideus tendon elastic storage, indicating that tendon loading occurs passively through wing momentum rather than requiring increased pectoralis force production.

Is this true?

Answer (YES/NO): NO